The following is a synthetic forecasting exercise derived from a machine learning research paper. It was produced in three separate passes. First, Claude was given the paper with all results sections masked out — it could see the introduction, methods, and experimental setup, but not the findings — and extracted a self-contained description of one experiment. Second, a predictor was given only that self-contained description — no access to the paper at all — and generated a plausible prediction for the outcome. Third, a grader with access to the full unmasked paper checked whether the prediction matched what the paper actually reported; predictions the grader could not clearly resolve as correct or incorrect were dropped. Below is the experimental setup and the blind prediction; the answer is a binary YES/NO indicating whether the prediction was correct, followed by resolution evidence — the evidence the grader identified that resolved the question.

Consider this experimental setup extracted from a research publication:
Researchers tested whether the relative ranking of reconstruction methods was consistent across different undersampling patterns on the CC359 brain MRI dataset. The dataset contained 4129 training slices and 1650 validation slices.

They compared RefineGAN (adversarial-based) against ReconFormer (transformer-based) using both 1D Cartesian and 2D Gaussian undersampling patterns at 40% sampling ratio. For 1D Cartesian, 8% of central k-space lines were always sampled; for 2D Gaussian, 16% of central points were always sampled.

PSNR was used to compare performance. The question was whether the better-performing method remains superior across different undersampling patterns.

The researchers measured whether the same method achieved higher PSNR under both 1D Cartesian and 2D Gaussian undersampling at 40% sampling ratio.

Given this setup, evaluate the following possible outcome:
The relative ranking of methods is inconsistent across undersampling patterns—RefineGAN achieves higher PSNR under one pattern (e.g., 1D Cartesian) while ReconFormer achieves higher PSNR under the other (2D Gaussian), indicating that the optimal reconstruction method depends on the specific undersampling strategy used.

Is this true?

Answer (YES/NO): NO